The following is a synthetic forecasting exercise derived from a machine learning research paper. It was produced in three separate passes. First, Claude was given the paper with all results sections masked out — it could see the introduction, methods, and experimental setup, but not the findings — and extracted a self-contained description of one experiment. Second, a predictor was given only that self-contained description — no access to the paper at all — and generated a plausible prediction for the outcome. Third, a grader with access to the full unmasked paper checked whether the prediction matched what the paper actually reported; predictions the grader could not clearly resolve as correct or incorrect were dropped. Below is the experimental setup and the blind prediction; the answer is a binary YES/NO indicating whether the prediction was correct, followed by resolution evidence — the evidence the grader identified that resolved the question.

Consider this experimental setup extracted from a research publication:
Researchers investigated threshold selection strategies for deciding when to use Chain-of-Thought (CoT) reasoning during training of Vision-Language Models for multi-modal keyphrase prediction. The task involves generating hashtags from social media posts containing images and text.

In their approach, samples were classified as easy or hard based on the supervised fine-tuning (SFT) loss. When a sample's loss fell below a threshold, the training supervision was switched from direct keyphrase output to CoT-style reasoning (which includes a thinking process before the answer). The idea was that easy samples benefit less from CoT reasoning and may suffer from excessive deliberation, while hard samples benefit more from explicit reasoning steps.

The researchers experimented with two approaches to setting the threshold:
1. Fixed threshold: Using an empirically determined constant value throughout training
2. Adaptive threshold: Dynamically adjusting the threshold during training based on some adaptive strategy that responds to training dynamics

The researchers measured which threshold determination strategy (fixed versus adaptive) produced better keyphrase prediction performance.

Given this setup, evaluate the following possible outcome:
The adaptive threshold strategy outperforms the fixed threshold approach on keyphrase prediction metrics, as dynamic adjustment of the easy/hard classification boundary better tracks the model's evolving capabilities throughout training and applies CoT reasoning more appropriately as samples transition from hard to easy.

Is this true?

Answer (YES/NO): NO